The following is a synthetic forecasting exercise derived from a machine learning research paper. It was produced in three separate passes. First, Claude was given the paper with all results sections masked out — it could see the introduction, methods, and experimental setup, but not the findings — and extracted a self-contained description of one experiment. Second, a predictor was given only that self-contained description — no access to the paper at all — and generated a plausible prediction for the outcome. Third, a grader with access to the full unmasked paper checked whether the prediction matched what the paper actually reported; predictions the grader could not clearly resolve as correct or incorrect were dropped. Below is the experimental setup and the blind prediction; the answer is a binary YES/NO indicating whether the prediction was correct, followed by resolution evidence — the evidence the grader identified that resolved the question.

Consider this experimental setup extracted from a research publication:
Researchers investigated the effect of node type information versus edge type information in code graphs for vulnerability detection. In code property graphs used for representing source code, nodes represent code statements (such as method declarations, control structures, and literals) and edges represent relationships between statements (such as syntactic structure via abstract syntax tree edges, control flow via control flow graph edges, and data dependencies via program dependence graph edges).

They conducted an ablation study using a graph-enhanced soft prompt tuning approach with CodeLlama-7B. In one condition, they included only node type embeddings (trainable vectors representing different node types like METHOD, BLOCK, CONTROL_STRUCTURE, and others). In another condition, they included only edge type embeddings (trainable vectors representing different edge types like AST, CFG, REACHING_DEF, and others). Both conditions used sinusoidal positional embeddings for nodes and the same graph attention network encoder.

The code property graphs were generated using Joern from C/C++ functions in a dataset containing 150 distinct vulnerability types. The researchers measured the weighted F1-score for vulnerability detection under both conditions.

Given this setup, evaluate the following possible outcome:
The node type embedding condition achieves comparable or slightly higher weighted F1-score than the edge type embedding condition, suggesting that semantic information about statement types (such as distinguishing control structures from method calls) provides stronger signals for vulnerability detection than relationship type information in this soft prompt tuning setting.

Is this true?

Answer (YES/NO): YES